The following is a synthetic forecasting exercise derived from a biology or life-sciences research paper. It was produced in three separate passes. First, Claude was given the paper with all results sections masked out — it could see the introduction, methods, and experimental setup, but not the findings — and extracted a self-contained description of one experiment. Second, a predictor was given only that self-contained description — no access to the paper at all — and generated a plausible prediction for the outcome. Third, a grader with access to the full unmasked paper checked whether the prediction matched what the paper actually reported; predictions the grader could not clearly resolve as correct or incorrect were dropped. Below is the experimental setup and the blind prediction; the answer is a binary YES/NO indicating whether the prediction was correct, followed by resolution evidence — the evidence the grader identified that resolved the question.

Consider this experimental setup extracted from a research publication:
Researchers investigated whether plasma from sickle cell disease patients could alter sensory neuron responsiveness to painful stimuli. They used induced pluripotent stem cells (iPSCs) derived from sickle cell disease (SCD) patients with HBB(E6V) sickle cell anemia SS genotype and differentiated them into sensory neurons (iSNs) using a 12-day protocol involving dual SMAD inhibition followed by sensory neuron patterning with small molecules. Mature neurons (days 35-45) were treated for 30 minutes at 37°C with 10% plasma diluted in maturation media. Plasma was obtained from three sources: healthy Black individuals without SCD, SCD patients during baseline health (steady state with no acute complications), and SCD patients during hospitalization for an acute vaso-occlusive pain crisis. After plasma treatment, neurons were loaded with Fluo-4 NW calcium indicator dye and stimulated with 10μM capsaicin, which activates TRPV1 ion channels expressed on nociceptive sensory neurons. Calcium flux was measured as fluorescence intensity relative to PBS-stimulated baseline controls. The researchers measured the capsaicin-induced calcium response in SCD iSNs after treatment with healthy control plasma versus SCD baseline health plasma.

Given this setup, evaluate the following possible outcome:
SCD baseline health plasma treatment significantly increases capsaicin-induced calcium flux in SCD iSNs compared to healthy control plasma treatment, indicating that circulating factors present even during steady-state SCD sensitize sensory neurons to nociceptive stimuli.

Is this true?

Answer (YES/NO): NO